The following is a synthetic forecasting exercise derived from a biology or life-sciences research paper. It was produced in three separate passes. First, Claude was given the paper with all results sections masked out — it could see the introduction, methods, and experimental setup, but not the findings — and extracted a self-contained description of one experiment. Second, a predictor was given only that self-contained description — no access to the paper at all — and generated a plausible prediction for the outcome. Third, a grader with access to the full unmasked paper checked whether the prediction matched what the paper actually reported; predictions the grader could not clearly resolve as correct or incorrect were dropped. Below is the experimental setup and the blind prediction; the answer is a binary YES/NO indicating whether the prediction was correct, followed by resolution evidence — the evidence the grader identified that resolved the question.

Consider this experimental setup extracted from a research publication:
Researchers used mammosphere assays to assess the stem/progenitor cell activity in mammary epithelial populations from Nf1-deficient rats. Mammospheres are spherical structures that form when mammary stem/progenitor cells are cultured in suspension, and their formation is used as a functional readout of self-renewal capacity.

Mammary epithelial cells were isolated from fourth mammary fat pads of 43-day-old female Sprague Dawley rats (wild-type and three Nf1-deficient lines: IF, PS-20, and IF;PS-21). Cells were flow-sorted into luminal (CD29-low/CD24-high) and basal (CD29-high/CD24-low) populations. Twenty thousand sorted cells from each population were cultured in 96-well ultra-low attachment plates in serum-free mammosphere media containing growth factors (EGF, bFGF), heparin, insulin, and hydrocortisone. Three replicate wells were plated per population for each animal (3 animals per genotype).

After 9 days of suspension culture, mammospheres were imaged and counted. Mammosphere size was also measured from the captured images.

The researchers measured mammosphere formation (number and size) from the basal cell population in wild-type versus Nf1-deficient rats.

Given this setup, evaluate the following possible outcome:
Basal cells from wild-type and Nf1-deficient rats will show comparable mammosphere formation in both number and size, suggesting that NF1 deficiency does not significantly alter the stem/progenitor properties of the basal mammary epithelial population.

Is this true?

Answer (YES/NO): NO